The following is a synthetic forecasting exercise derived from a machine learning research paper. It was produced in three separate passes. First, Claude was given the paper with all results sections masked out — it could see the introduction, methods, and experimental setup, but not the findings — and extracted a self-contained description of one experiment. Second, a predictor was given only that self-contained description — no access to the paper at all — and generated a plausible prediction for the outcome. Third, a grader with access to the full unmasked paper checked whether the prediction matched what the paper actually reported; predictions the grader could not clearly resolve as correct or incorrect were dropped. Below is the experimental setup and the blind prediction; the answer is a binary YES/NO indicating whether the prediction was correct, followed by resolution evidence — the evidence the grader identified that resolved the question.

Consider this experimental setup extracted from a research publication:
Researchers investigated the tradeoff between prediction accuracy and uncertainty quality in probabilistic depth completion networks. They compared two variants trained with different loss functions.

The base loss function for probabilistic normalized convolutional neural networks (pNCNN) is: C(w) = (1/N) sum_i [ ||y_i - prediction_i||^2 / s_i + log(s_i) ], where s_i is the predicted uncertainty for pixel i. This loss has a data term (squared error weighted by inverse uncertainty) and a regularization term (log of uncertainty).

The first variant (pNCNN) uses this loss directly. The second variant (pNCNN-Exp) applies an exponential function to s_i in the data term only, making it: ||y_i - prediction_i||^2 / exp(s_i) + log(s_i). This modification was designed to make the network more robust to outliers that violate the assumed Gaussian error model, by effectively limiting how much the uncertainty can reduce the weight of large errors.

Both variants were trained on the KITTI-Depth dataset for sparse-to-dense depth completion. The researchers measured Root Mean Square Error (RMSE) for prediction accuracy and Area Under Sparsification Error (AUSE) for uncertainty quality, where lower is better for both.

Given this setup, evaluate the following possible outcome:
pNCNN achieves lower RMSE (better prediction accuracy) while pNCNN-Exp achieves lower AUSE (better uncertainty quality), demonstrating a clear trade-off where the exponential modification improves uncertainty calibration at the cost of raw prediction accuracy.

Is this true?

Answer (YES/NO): NO